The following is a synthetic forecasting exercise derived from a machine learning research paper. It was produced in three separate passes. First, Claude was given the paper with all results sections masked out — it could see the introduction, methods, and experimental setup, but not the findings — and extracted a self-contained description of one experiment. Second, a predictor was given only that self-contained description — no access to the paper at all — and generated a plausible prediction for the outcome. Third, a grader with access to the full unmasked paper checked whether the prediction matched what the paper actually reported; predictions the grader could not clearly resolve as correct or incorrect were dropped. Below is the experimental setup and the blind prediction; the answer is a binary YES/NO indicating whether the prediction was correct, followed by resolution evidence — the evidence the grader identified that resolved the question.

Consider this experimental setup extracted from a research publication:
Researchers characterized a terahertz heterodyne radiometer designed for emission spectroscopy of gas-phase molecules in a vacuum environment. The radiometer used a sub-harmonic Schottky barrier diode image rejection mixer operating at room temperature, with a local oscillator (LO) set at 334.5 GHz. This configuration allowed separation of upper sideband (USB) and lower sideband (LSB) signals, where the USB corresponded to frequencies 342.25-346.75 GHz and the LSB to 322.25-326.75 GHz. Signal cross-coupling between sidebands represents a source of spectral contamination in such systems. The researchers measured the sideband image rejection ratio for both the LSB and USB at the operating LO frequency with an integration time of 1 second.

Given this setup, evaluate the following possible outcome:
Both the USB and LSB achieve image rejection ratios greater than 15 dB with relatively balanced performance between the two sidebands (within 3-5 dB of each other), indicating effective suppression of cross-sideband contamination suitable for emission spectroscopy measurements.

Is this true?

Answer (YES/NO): NO